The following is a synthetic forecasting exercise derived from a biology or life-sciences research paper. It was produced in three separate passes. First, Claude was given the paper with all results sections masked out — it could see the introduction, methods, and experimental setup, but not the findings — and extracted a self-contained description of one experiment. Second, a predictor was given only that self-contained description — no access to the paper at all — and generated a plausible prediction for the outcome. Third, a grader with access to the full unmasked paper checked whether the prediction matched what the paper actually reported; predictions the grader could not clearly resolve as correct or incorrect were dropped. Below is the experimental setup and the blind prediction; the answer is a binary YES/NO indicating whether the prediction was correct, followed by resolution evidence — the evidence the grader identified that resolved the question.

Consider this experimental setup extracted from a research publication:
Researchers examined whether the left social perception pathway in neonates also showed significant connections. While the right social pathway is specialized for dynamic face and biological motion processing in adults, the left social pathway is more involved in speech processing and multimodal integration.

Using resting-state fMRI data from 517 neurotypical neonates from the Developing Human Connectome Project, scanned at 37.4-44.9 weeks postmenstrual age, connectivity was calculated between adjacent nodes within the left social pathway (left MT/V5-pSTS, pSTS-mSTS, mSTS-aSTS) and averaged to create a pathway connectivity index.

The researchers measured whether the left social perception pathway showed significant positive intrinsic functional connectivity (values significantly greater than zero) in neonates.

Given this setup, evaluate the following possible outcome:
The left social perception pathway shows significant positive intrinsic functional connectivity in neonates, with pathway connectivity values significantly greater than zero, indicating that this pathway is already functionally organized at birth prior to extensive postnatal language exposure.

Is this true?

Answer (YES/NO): YES